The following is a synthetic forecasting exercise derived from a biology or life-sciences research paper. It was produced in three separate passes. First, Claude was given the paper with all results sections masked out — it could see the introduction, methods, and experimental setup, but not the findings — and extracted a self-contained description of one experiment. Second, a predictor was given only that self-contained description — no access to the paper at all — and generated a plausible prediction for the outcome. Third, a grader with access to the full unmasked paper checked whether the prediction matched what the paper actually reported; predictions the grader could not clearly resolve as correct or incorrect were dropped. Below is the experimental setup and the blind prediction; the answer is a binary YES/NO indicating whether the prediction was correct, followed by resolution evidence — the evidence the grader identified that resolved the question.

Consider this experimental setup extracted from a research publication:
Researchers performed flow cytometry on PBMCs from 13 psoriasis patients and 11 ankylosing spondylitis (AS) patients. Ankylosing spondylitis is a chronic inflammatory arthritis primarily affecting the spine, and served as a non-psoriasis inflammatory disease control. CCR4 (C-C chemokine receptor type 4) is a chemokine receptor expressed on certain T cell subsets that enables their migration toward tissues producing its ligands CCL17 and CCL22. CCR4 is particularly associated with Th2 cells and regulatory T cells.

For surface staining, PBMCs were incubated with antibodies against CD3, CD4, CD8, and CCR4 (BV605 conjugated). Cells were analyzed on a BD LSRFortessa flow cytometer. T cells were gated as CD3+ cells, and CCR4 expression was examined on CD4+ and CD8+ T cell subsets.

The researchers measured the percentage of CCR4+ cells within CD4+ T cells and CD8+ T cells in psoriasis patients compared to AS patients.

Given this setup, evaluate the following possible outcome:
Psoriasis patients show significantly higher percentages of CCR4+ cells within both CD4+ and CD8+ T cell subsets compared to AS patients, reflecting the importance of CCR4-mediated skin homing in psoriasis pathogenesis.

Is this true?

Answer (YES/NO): NO